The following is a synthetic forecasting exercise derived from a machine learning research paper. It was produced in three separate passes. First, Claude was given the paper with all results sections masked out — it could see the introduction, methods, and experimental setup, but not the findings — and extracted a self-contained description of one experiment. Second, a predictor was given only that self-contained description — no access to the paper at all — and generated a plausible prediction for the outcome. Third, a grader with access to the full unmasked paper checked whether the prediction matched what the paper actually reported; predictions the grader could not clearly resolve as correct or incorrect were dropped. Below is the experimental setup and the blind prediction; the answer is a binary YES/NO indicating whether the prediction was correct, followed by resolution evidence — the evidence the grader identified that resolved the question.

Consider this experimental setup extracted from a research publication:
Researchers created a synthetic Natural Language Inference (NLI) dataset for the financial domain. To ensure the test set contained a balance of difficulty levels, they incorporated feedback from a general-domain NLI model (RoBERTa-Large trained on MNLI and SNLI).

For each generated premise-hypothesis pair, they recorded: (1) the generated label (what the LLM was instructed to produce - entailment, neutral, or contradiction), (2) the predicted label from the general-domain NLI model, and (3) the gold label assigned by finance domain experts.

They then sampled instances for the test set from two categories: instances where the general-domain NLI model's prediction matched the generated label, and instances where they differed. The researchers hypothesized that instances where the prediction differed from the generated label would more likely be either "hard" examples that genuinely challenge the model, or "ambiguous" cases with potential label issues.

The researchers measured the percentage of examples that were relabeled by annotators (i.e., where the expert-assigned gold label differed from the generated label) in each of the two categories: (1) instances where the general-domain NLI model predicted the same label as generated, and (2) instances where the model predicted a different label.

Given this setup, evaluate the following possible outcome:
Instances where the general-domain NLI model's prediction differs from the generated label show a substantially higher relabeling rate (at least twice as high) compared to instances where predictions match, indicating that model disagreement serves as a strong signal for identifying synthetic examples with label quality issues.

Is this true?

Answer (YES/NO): YES